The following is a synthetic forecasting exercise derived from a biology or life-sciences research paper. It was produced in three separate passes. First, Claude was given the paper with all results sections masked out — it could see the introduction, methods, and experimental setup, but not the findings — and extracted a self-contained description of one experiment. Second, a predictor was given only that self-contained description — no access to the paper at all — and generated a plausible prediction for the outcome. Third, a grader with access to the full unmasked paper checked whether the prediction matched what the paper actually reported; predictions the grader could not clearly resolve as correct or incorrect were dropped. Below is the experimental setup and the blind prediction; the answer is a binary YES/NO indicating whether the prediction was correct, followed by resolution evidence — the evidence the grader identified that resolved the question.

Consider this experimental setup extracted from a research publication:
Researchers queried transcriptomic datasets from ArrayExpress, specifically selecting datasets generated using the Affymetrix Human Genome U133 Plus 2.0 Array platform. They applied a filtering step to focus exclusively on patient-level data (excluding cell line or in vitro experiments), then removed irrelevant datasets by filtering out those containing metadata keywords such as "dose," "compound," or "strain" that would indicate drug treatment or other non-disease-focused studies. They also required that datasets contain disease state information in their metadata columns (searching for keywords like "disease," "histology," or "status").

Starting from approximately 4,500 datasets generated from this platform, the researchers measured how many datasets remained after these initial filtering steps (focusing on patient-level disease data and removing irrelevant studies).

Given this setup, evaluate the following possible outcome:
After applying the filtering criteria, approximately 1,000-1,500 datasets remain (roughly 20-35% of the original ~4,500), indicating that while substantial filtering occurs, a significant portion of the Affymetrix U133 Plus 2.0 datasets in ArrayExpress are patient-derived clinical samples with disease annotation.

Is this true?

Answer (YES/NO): NO